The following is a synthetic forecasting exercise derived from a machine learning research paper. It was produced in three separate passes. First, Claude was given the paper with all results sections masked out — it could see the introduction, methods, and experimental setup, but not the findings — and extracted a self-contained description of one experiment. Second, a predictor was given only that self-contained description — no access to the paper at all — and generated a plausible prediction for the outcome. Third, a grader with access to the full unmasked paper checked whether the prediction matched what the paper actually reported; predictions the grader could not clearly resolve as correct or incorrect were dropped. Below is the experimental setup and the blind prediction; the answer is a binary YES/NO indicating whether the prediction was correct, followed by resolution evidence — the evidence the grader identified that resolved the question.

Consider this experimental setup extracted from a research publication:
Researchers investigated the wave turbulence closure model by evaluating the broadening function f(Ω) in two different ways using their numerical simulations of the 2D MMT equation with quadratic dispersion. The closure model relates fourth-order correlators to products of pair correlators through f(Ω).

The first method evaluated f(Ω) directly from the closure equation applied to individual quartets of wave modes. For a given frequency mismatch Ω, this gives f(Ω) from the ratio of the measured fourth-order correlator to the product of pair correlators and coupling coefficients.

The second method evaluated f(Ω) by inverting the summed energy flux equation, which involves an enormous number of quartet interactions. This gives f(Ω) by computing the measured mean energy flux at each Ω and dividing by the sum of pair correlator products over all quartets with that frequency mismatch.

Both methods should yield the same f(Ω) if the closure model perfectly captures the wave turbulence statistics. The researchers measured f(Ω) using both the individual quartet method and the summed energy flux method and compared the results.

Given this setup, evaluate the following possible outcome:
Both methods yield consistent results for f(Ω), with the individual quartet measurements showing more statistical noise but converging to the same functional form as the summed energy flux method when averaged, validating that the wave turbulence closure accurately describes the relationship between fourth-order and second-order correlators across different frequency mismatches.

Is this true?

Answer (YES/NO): NO